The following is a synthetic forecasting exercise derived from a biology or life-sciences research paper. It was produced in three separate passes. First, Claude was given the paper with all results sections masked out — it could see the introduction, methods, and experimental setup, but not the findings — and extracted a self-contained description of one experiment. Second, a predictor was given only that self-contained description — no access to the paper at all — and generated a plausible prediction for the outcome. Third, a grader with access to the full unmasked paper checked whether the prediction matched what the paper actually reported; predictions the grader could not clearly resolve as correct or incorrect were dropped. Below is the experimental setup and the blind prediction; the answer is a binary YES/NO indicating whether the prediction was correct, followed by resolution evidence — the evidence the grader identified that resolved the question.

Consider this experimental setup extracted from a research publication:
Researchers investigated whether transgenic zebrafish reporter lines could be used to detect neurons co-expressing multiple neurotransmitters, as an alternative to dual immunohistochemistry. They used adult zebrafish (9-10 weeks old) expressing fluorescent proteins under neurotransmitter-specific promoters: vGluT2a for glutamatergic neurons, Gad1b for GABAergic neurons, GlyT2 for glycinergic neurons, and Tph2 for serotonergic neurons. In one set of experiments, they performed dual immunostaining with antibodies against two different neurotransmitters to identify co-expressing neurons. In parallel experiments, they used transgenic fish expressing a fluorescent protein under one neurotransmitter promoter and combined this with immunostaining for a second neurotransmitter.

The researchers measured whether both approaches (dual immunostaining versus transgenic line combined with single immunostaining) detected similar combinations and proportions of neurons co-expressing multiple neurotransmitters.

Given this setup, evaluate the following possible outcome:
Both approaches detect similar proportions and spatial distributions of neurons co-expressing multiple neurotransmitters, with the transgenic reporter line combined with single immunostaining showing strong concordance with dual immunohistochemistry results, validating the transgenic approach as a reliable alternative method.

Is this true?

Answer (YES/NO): YES